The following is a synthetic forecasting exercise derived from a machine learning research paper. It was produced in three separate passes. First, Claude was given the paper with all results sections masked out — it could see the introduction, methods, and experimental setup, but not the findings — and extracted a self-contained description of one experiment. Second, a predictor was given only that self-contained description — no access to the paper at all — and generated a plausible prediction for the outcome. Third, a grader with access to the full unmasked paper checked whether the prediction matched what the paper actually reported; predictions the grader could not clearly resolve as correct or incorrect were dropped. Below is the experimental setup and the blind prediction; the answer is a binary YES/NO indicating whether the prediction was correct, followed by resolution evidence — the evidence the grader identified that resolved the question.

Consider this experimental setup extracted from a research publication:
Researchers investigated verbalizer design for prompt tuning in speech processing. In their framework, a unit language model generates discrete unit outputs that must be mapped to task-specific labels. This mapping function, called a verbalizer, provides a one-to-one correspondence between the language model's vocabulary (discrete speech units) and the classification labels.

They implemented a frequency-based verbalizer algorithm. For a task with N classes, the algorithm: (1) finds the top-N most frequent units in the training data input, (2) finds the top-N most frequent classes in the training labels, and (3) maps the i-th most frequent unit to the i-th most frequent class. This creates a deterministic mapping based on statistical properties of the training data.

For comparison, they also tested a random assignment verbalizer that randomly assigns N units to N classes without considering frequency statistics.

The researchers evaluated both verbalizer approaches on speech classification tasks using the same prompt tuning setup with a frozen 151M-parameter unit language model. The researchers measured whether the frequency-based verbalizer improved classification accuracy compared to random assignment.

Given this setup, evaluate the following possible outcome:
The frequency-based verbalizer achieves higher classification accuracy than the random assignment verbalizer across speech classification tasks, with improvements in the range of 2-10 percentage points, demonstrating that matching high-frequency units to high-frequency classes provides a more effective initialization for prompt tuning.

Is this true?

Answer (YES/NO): NO